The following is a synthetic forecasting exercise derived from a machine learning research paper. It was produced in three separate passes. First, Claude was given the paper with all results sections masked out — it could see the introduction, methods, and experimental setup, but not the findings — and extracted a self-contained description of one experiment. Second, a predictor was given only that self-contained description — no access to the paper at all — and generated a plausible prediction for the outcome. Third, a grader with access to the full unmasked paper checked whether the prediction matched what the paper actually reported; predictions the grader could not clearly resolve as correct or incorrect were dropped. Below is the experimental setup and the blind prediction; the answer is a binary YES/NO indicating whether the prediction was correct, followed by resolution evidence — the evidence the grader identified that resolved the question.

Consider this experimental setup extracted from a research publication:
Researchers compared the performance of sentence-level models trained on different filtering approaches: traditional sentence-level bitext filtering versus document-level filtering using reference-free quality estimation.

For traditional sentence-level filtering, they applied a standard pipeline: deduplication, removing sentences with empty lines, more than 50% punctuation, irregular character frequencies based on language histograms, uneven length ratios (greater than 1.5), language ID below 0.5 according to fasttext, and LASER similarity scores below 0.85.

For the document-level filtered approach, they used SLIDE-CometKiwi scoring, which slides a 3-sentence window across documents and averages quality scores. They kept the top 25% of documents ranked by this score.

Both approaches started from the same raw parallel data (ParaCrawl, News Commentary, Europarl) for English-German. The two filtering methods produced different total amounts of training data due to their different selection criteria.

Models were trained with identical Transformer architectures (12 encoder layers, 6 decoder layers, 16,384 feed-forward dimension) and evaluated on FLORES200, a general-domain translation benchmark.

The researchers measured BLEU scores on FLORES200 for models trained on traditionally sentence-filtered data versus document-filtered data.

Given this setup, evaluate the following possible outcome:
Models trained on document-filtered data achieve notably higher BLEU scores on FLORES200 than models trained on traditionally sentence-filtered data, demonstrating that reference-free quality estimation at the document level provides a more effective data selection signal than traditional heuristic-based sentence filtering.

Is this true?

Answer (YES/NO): NO